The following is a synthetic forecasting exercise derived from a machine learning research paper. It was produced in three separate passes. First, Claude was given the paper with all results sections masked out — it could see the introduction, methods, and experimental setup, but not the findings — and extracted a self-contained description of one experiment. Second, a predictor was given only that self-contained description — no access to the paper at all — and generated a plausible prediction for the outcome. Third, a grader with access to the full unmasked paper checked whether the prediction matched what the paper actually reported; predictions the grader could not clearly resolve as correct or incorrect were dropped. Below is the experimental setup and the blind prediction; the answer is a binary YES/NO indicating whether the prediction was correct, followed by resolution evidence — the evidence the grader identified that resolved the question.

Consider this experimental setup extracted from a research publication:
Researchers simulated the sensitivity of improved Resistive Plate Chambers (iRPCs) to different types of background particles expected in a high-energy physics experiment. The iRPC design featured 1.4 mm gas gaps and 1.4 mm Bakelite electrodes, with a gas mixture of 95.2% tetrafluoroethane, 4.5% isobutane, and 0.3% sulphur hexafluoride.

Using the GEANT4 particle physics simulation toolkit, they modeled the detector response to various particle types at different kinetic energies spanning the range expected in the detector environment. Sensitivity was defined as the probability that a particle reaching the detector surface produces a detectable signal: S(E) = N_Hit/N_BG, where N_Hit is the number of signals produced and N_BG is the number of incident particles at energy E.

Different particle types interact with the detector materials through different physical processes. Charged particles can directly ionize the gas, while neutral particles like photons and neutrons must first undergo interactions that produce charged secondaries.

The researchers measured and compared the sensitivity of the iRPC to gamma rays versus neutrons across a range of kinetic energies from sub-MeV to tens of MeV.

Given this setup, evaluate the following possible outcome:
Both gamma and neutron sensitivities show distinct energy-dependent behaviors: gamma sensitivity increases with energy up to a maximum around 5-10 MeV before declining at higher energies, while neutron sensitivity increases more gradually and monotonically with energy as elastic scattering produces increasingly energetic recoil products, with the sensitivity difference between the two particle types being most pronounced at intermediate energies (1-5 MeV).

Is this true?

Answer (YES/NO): NO